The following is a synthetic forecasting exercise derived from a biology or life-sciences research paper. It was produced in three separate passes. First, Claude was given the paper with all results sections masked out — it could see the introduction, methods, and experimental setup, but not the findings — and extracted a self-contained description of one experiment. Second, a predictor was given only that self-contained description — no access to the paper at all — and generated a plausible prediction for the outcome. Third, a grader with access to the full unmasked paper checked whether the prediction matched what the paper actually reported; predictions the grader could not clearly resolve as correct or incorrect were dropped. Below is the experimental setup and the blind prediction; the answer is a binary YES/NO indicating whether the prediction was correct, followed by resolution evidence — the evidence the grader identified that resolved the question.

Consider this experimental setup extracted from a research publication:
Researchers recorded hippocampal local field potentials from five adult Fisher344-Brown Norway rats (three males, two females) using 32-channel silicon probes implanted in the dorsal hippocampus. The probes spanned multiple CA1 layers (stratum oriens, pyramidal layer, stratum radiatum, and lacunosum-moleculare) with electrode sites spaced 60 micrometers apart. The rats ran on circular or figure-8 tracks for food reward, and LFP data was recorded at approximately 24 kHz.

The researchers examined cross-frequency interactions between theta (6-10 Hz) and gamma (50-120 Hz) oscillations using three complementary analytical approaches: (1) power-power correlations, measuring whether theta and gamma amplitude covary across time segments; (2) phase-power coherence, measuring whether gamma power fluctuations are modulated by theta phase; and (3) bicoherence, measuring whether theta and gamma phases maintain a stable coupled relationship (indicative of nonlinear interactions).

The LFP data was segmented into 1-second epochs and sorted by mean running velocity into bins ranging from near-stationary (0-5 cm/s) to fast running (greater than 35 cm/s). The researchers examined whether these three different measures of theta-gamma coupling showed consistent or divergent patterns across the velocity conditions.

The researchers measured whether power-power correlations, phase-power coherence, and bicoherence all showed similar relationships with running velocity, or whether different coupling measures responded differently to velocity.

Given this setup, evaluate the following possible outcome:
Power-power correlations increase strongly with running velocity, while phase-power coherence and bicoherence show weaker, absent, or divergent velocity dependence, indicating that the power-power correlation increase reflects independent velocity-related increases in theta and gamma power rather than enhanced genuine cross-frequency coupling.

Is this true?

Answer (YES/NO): NO